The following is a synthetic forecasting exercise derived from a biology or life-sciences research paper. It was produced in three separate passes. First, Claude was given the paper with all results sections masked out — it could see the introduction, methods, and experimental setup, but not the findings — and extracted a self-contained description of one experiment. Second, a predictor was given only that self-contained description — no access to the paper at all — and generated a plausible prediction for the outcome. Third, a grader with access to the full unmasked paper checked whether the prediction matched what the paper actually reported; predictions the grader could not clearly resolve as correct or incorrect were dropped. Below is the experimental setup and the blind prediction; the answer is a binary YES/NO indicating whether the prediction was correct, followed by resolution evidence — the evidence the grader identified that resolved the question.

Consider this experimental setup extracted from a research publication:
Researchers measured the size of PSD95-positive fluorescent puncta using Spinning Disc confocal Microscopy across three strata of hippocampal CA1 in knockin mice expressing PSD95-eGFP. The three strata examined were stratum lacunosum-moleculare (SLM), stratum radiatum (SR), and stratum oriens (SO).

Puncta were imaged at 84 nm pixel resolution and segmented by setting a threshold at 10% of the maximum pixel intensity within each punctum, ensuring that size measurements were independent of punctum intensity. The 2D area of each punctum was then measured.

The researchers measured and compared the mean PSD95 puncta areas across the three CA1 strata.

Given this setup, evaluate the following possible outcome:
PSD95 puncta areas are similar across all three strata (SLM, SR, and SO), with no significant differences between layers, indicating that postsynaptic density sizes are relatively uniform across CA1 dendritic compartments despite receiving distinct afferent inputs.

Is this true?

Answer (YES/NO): NO